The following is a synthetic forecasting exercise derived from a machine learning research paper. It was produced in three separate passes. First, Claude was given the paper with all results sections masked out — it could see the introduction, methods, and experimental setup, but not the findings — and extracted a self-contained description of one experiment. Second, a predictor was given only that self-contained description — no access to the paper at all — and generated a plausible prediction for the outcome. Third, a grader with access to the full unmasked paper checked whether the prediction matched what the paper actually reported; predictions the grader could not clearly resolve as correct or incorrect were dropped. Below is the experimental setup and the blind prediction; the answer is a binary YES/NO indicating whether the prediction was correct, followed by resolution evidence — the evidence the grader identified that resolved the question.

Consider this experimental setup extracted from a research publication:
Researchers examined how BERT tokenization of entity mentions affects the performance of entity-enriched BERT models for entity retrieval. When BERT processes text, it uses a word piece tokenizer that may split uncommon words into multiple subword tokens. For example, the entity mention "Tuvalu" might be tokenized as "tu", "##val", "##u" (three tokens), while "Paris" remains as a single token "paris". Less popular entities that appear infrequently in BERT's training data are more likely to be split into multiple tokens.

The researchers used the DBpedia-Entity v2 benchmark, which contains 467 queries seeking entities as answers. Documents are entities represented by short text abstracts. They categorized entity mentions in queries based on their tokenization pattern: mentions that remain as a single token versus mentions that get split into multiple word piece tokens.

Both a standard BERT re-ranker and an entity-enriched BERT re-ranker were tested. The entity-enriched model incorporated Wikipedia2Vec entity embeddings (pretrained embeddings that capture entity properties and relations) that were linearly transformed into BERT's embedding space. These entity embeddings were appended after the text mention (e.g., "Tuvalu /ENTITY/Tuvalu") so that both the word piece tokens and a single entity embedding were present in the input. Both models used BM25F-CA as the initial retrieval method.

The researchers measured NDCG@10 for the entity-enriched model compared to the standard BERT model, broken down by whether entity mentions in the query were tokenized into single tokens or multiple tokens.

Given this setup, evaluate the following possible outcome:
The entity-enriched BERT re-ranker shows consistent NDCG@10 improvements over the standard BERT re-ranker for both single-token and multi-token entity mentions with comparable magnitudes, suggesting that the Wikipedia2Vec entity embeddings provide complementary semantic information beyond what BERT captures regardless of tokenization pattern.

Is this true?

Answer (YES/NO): NO